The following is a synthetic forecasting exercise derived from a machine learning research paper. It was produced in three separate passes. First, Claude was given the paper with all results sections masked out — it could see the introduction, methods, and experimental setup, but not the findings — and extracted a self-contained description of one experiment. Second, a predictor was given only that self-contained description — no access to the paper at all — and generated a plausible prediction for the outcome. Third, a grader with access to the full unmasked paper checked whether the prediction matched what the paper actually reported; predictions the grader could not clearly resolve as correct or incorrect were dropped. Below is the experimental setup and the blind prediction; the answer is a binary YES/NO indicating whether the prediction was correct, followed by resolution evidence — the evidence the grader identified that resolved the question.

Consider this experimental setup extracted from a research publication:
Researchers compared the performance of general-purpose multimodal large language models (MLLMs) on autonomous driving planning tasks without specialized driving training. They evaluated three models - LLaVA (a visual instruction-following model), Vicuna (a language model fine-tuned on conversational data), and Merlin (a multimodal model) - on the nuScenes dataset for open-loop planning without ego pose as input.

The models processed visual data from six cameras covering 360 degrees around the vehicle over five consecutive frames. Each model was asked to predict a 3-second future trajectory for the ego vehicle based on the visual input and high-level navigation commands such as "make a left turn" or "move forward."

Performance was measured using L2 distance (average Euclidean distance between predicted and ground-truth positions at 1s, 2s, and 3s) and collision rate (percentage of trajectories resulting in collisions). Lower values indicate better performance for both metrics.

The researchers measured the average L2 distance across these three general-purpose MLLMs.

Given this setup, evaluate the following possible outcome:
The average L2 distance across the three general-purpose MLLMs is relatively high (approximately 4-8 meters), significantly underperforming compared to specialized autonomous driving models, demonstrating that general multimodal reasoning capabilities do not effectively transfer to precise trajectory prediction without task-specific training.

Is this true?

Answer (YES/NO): NO